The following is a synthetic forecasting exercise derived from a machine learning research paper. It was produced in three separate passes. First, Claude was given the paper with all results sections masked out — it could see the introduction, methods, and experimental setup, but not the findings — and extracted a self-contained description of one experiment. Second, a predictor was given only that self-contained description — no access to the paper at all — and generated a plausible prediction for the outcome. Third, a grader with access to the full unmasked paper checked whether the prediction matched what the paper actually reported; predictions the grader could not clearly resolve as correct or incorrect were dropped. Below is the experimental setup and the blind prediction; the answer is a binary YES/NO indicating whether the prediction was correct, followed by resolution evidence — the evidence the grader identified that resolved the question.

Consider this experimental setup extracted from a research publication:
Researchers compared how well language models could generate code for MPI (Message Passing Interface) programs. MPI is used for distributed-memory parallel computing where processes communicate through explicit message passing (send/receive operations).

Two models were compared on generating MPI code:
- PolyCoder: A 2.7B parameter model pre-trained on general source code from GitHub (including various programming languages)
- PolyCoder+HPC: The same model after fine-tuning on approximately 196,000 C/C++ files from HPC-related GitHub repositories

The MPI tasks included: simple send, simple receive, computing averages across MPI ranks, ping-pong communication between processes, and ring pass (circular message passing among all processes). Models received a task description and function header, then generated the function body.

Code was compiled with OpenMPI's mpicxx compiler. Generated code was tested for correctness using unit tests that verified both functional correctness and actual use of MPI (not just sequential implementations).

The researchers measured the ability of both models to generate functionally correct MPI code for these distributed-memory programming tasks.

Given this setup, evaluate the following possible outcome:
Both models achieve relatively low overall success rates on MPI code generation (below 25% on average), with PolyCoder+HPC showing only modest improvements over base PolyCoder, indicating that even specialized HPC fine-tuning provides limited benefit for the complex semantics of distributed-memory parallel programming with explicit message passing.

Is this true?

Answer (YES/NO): NO